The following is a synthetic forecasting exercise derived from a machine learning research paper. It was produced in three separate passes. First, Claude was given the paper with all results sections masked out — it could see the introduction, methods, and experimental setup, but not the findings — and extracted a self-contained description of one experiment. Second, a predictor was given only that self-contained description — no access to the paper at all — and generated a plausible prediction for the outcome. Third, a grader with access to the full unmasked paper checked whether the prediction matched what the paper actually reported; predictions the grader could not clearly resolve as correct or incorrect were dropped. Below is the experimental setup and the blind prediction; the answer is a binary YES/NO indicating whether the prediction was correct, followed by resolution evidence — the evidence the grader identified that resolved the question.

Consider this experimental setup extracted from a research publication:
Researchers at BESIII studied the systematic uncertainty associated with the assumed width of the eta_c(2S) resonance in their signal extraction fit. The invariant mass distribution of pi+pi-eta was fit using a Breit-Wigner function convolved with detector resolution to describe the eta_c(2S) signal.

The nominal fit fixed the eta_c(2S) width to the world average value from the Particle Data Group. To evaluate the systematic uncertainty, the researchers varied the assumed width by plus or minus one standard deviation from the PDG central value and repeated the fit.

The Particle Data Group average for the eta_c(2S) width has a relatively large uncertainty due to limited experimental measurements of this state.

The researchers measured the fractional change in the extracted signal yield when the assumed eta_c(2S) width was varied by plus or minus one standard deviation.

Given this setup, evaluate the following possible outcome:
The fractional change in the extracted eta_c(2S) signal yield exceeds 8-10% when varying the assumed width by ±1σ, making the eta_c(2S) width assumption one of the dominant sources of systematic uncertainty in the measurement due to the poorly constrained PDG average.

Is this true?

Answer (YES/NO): NO